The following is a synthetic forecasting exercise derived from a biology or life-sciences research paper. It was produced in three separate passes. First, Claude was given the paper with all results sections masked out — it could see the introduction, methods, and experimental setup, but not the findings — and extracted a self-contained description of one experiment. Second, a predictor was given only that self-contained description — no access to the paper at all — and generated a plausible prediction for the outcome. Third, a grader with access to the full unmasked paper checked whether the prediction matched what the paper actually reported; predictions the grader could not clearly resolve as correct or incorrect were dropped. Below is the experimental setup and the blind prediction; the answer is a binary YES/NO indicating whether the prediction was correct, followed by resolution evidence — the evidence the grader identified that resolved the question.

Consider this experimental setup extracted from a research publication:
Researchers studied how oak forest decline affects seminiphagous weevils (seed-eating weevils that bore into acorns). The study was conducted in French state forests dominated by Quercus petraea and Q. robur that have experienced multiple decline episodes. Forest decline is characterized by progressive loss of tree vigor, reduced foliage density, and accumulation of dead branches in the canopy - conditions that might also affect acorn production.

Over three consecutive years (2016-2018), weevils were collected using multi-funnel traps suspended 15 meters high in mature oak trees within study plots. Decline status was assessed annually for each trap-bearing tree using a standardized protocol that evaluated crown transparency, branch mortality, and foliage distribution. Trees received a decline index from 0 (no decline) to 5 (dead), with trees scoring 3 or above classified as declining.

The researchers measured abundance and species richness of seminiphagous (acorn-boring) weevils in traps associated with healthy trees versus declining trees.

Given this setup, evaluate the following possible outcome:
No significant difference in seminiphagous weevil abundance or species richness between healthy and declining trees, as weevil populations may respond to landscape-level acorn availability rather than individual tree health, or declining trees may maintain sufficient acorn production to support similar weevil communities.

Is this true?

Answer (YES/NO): YES